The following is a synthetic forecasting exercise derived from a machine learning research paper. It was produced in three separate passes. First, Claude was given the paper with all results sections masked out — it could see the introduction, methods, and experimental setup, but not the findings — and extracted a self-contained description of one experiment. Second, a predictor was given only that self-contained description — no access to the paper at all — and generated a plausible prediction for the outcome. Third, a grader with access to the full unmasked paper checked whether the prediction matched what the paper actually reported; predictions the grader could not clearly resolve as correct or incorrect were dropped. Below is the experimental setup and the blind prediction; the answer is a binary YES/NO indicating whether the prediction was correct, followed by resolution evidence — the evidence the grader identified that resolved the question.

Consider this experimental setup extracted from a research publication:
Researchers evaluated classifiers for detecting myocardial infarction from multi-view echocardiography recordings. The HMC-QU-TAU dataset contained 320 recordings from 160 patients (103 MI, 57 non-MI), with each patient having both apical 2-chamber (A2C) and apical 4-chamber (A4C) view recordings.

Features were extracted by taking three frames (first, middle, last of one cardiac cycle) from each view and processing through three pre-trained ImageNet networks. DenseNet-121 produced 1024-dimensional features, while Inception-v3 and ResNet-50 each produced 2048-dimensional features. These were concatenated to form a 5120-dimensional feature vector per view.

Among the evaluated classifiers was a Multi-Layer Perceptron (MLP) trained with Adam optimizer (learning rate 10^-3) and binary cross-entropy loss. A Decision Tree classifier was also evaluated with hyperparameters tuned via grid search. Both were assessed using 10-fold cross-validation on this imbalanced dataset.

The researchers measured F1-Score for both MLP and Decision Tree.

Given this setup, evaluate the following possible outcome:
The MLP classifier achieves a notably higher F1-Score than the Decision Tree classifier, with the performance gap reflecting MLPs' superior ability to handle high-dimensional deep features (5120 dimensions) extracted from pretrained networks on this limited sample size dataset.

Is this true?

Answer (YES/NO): YES